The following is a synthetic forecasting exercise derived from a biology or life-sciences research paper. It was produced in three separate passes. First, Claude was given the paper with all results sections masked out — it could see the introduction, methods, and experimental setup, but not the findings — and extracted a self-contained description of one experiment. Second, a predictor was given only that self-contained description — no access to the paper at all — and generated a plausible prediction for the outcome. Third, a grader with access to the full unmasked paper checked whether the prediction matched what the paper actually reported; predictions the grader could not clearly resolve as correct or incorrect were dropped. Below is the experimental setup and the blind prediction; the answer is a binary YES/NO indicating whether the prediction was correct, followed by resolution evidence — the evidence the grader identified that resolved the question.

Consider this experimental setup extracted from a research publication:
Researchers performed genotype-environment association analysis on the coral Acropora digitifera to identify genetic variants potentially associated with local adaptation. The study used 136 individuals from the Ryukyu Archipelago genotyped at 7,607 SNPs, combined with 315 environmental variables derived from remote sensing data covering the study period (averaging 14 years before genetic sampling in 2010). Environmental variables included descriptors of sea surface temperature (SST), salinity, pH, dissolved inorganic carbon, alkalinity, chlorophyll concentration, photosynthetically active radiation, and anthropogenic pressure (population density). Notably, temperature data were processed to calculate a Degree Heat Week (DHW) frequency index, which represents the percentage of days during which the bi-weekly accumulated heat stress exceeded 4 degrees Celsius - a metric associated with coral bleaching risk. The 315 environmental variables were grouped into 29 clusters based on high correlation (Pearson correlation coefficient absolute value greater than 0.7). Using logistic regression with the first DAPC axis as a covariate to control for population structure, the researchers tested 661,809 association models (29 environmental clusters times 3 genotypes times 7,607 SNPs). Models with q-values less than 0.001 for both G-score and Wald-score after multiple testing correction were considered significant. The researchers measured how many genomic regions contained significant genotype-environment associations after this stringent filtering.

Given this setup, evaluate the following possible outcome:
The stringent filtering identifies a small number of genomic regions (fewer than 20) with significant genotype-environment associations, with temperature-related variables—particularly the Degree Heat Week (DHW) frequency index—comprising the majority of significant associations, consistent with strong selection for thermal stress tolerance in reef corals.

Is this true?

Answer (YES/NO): YES